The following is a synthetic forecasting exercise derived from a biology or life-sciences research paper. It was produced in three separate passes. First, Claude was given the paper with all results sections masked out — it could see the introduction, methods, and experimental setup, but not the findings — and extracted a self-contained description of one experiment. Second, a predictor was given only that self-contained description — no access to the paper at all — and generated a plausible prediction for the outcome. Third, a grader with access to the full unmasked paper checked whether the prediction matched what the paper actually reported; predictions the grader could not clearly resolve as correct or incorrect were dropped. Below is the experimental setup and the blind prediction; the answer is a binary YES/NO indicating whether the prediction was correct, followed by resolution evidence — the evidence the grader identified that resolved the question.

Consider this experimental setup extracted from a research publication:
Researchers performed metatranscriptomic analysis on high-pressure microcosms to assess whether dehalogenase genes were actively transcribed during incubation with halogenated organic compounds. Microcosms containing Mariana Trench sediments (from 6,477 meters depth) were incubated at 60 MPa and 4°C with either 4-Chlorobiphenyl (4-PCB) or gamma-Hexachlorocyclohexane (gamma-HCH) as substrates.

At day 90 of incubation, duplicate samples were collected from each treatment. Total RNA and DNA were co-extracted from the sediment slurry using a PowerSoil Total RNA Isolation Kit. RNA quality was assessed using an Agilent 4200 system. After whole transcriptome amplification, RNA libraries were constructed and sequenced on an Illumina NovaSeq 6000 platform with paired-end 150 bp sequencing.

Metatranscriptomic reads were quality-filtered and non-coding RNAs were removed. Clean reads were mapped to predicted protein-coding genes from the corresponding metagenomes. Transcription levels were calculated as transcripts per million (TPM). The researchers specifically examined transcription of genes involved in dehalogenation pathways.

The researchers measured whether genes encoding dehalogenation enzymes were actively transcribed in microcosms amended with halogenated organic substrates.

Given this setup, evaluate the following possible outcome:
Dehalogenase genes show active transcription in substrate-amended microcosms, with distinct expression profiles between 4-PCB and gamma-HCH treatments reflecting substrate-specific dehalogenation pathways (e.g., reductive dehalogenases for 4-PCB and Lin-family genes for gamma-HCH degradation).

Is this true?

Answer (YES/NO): NO